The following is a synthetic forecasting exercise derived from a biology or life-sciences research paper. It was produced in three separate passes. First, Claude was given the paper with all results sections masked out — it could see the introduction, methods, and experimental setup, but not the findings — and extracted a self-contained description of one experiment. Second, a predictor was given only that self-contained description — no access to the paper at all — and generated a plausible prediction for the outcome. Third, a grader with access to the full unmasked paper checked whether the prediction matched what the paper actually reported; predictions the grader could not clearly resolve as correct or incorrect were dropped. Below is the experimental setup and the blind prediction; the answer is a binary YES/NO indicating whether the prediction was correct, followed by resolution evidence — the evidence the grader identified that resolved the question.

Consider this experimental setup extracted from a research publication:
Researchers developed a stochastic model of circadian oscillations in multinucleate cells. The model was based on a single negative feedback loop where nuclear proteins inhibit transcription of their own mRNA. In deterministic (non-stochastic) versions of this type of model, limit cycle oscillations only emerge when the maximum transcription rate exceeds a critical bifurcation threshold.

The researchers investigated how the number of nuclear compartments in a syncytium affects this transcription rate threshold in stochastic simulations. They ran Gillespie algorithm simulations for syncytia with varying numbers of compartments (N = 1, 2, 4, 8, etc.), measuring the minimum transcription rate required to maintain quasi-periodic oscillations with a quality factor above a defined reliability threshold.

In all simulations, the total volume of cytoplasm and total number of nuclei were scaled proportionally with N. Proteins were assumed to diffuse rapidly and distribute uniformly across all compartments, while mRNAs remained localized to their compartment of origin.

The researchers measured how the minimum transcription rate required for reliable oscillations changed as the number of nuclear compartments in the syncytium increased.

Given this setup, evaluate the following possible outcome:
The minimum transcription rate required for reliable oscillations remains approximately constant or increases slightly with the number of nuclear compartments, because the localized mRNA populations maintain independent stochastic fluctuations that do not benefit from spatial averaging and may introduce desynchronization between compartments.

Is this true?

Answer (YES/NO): NO